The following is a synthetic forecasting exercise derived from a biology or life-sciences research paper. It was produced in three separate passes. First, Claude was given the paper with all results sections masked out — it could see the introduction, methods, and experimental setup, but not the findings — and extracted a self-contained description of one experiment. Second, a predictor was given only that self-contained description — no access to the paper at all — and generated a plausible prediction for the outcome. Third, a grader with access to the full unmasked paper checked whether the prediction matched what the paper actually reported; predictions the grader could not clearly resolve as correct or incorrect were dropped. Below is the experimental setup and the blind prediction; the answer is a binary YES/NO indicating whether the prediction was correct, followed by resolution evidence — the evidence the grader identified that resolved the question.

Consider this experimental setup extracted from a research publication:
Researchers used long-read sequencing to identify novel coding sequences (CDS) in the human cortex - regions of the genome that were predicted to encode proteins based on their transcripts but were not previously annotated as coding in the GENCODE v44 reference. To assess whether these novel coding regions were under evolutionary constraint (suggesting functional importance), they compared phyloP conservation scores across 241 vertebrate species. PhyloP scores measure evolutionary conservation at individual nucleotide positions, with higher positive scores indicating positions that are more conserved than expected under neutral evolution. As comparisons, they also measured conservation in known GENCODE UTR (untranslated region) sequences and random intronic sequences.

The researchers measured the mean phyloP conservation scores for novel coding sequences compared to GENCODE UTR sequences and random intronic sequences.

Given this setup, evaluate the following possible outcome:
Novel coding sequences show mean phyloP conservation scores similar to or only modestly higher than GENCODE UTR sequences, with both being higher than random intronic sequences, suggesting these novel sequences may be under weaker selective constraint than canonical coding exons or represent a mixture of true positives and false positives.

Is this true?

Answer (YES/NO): NO